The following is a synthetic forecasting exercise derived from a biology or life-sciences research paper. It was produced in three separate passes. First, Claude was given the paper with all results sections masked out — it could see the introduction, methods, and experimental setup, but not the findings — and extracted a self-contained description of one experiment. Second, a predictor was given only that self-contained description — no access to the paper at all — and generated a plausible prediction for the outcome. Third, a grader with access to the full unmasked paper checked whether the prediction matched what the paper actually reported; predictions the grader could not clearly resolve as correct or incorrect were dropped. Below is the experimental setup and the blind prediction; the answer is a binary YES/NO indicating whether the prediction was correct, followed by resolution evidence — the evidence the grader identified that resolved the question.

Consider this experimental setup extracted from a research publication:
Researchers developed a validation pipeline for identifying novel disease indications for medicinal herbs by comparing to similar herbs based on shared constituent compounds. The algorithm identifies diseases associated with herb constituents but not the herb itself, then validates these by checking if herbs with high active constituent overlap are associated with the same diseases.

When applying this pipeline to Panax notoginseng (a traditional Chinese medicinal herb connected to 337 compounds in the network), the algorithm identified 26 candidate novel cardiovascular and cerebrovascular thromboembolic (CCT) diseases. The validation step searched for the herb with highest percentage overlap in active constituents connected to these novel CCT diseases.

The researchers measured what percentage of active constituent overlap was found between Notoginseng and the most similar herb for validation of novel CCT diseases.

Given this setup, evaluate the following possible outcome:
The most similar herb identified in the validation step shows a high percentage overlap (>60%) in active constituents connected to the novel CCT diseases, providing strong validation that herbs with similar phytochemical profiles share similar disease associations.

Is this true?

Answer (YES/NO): NO